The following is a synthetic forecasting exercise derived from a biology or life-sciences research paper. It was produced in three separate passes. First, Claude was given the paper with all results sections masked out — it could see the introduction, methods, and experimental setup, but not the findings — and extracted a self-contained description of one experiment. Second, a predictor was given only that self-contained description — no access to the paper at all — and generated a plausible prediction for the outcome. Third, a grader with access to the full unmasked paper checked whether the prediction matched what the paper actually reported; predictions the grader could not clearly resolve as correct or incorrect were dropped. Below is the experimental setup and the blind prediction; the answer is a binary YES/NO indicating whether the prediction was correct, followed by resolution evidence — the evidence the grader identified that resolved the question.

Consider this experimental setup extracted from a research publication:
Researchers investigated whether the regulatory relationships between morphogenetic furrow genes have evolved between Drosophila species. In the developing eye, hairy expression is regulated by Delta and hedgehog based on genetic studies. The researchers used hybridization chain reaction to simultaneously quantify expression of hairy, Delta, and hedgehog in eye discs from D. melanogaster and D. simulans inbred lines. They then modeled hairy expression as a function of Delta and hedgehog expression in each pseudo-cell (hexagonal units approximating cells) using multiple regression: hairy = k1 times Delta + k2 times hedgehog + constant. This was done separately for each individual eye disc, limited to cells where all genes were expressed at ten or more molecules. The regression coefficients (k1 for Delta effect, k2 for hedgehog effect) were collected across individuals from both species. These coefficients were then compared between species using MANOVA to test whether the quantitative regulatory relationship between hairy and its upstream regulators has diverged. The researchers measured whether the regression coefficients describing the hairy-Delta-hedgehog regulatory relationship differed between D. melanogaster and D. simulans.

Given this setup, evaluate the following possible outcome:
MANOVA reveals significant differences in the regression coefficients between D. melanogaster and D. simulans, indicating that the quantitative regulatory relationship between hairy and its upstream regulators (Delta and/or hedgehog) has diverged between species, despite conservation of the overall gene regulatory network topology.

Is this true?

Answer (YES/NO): YES